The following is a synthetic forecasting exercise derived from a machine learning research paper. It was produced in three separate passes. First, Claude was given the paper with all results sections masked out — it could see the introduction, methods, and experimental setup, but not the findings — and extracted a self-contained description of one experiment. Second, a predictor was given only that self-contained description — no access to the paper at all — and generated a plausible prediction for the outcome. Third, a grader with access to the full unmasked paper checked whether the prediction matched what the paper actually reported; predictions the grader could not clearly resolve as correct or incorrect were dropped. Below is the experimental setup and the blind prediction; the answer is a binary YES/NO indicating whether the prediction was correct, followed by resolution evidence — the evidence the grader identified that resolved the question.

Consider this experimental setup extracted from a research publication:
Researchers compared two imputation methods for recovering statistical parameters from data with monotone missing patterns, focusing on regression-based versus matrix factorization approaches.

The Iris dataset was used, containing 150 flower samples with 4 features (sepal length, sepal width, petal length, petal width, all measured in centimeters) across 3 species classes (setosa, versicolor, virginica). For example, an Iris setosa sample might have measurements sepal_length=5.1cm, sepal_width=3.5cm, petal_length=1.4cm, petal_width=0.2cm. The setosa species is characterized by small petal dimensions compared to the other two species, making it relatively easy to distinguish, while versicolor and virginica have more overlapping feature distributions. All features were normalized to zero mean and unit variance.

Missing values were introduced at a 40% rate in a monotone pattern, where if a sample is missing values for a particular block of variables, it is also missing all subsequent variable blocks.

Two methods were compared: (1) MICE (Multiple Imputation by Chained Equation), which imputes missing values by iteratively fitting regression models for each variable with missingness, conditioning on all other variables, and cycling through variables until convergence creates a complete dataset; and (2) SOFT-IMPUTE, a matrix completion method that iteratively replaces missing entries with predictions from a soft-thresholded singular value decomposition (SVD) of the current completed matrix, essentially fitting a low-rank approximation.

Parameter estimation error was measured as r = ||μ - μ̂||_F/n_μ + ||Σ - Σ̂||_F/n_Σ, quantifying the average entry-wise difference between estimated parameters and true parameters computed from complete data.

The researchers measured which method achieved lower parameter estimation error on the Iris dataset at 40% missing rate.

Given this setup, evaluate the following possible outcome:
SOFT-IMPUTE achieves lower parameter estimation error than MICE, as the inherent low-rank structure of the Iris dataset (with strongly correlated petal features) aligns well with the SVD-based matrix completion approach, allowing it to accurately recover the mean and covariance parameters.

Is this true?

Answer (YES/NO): NO